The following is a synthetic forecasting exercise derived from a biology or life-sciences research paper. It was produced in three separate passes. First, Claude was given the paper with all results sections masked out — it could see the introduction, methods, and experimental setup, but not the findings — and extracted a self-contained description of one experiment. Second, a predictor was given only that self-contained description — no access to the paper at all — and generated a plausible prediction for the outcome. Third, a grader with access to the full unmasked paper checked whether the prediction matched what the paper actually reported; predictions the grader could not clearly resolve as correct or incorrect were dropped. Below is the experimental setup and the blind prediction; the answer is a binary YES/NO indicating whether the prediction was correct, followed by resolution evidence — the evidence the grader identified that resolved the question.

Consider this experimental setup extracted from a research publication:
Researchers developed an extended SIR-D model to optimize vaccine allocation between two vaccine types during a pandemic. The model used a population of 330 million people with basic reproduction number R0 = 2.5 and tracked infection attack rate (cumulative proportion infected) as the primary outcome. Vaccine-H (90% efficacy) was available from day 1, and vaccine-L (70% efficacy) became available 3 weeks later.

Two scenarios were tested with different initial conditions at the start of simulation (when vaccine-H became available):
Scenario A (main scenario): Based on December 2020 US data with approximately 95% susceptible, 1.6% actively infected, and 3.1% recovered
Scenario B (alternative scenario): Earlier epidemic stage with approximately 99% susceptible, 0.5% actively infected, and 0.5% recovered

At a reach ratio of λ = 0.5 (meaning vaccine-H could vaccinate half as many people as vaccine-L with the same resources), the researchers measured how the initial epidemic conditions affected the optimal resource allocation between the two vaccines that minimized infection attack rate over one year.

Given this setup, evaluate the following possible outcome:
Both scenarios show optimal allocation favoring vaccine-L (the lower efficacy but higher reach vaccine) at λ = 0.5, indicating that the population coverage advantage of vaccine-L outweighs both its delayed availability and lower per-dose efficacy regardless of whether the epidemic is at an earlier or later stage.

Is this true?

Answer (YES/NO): NO